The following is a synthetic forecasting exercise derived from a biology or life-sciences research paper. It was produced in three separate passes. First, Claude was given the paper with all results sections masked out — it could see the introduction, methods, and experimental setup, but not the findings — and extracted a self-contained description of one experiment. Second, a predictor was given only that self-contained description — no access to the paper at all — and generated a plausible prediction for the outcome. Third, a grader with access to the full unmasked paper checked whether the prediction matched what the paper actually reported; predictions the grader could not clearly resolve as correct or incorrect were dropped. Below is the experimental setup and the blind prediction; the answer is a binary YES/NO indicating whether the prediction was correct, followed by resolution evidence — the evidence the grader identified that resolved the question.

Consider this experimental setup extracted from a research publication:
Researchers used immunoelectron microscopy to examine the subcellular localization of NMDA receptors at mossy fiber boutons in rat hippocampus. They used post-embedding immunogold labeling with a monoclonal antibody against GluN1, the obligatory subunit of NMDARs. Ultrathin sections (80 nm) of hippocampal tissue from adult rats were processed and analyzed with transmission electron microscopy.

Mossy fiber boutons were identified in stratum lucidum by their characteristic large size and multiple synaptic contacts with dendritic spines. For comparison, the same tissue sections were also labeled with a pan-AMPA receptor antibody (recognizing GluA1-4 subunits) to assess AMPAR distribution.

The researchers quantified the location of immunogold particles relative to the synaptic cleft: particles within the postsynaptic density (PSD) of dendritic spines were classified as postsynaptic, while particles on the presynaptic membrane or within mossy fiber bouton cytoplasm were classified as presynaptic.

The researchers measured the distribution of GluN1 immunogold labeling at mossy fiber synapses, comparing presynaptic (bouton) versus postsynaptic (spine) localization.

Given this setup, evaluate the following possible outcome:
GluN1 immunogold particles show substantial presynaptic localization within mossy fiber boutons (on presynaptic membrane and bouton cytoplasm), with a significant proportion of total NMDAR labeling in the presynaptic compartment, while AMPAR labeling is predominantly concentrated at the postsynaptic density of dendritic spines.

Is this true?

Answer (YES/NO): YES